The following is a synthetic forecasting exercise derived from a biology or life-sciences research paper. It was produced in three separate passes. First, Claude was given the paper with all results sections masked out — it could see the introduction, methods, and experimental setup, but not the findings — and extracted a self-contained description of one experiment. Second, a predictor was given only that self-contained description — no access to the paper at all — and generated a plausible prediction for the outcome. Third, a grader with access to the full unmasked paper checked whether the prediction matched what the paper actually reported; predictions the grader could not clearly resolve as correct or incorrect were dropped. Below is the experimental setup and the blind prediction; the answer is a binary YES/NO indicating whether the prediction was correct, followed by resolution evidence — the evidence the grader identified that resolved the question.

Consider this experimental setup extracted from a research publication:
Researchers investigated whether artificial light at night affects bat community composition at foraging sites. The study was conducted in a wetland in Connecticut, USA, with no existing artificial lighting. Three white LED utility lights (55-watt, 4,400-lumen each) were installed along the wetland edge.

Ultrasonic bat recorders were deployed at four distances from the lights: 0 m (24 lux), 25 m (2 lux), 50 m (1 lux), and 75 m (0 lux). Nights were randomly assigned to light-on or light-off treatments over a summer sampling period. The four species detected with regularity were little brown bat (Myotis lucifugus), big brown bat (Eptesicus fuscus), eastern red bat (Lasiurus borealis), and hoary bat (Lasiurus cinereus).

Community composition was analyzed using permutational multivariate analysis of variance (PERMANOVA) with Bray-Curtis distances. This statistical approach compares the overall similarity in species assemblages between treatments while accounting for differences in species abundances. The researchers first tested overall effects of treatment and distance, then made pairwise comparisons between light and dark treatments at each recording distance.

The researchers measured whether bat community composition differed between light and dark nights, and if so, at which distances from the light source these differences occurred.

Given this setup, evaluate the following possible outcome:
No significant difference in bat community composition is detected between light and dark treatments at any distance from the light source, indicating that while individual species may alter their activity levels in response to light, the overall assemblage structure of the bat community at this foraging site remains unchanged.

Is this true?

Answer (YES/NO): NO